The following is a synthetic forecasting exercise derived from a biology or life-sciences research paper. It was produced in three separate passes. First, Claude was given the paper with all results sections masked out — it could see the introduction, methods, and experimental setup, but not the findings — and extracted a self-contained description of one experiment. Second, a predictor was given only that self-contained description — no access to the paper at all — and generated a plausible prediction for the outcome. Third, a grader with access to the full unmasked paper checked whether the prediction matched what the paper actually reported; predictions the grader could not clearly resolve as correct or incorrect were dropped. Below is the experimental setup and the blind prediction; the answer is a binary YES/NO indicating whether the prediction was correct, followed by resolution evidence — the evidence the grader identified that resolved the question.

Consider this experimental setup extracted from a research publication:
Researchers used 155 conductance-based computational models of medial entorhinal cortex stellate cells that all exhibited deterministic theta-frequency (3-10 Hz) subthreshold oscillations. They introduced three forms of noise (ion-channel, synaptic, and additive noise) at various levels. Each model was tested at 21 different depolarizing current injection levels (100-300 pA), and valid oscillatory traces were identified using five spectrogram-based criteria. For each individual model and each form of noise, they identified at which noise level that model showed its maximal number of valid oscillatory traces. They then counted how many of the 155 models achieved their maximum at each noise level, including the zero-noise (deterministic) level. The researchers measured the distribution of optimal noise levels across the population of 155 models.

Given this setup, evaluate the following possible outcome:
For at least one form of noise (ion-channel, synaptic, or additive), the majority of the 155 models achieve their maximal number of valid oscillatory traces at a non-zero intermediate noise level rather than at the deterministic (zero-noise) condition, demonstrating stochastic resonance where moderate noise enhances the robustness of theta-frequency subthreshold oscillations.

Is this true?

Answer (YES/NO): YES